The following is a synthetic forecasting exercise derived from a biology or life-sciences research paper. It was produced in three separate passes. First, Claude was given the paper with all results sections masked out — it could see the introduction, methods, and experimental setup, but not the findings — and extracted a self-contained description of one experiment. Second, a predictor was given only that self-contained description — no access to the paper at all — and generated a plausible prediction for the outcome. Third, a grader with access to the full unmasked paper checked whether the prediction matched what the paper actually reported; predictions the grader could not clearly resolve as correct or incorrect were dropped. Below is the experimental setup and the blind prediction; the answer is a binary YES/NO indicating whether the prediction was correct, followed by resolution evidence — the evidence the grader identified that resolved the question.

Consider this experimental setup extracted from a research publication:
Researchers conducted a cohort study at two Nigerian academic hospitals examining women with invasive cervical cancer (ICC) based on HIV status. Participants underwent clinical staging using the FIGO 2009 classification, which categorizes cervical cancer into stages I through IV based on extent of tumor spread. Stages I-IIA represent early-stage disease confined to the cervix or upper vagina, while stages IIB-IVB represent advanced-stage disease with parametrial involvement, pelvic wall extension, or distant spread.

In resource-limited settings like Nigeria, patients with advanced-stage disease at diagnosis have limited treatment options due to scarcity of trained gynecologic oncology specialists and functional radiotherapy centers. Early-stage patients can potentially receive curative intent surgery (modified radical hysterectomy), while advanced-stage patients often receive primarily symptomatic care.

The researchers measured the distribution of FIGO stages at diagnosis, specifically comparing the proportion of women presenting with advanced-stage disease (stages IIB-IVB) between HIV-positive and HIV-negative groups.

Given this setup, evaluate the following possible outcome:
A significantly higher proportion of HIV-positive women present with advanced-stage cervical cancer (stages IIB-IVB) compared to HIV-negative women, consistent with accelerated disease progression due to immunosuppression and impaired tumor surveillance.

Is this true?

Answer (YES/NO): NO